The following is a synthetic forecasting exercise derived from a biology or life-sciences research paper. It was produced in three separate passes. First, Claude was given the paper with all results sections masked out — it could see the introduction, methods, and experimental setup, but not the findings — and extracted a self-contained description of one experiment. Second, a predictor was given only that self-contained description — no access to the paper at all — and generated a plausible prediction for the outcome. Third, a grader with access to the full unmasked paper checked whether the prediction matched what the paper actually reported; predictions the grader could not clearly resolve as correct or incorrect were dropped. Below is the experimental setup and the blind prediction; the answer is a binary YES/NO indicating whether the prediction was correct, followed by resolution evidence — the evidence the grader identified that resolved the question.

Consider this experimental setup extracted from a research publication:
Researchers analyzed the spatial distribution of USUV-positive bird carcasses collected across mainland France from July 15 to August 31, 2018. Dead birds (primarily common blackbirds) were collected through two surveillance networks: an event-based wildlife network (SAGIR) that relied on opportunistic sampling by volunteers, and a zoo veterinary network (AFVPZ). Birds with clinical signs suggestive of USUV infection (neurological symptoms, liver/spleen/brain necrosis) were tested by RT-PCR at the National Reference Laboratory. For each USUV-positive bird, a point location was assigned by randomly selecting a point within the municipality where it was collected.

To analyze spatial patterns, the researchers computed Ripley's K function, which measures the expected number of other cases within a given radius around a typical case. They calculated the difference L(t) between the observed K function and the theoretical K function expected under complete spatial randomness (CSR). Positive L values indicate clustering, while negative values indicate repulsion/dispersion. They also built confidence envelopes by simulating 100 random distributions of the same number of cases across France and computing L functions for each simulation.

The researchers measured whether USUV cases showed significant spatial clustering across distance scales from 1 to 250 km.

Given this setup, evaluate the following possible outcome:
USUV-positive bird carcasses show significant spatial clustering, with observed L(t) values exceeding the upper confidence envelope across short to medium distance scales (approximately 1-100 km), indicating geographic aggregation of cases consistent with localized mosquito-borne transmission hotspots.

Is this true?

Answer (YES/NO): NO